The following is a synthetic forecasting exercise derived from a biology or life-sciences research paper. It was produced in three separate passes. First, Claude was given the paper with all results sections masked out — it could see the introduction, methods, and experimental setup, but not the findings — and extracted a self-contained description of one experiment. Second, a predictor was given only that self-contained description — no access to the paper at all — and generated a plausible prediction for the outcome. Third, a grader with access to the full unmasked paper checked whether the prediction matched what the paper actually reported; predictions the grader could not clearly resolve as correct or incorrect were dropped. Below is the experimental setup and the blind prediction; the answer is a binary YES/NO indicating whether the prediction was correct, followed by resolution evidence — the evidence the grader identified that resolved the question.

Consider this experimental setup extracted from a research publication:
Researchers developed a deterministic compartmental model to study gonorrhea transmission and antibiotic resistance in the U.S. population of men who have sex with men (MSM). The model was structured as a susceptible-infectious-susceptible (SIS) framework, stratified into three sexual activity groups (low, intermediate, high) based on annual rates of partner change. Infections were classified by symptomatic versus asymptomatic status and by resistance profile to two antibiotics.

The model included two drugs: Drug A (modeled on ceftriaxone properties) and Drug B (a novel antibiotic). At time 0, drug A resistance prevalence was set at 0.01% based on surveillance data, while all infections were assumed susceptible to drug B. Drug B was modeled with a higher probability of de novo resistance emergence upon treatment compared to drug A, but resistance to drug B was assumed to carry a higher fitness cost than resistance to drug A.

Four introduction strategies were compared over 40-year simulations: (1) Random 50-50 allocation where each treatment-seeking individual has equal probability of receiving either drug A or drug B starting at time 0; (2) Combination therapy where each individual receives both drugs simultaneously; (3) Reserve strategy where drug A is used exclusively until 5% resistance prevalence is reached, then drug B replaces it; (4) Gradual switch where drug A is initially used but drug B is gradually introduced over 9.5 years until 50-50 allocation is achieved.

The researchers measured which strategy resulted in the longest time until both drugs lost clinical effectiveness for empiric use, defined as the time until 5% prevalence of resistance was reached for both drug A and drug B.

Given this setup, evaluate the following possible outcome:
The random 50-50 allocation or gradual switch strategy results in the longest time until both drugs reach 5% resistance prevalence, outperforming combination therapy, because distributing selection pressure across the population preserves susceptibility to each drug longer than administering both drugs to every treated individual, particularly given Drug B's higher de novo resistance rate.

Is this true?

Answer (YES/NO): NO